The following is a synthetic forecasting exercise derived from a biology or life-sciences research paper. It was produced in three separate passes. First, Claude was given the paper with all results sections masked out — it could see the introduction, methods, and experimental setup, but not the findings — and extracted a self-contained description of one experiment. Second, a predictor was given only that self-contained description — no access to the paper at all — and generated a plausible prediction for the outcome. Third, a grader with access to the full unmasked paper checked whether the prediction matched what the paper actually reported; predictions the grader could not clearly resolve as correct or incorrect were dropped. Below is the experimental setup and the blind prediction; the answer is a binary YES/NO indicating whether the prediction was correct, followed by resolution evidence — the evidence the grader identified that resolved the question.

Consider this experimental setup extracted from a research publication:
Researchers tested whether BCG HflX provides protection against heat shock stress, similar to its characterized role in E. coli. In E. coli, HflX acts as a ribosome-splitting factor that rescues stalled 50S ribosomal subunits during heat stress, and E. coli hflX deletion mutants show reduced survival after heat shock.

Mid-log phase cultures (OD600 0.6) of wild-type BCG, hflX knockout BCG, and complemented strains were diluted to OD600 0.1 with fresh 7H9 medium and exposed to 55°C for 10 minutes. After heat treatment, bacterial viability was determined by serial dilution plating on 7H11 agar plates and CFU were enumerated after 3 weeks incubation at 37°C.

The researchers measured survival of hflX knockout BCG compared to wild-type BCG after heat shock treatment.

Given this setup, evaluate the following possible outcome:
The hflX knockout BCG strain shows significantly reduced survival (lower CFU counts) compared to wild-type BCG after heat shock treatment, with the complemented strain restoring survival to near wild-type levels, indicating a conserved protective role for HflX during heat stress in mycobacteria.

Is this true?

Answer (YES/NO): NO